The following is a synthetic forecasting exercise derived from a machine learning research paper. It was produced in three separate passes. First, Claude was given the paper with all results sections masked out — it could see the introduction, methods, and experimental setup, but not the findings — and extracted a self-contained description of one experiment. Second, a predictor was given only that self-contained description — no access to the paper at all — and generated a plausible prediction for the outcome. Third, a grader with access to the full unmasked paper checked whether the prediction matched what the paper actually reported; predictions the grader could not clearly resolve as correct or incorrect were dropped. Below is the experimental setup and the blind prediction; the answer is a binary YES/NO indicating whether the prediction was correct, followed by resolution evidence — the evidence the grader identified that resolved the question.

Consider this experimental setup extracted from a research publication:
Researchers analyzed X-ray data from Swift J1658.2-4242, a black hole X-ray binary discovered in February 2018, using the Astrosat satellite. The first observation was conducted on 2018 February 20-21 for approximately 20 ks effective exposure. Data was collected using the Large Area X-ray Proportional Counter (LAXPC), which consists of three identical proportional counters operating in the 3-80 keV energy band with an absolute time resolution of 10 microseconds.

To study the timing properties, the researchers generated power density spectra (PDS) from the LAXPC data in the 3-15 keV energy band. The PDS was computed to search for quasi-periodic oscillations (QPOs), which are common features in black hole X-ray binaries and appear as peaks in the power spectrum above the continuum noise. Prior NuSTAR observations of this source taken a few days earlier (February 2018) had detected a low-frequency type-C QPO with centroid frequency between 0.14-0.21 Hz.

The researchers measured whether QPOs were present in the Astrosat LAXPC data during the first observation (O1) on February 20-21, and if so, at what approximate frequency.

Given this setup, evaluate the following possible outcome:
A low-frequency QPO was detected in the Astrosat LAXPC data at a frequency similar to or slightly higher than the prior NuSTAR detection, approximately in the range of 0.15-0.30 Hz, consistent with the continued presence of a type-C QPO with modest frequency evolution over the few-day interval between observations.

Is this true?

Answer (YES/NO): NO